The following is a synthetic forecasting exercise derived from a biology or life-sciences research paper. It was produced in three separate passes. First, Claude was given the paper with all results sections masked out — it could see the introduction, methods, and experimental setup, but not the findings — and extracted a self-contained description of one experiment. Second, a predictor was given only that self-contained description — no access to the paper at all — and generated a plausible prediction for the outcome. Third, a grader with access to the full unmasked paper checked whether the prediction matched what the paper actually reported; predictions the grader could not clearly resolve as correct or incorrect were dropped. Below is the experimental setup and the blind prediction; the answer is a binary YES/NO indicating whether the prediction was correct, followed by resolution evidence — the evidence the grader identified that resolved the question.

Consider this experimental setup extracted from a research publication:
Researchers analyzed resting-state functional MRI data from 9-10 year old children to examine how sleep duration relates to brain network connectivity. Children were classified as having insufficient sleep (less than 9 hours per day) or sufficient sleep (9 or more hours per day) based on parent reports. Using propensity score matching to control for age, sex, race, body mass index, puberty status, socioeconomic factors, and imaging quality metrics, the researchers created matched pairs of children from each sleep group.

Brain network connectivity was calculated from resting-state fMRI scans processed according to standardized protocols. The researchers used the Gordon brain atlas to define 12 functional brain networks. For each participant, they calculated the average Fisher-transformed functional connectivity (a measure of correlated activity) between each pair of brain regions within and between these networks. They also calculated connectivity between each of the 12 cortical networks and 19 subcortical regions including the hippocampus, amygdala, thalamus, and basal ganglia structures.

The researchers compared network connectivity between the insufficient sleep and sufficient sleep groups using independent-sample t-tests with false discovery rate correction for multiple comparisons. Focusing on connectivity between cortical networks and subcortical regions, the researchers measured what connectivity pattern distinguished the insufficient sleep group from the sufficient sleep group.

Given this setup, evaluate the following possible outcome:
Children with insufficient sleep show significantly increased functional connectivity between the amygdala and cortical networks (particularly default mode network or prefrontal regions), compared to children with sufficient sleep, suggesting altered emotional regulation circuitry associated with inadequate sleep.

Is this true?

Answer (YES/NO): NO